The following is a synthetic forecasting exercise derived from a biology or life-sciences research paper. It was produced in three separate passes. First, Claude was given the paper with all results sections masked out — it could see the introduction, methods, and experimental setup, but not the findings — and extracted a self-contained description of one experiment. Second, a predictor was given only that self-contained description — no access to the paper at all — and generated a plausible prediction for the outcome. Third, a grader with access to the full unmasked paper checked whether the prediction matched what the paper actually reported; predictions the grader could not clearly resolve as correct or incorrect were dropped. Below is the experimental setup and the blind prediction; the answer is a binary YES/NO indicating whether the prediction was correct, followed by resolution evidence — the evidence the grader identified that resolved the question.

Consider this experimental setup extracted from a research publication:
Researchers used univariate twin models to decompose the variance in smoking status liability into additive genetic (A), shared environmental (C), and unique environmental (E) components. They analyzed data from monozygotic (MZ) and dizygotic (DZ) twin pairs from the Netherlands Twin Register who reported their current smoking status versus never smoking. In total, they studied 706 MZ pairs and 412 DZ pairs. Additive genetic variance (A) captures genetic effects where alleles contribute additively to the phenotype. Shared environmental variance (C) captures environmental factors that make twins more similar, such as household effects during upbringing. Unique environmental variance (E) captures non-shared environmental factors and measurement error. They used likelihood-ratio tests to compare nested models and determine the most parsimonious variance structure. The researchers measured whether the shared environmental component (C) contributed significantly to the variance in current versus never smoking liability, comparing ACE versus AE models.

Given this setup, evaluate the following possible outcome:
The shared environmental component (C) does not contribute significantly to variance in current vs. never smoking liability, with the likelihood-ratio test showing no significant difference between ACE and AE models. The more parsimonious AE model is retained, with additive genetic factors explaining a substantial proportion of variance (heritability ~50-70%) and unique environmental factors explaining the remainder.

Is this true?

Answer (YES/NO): NO